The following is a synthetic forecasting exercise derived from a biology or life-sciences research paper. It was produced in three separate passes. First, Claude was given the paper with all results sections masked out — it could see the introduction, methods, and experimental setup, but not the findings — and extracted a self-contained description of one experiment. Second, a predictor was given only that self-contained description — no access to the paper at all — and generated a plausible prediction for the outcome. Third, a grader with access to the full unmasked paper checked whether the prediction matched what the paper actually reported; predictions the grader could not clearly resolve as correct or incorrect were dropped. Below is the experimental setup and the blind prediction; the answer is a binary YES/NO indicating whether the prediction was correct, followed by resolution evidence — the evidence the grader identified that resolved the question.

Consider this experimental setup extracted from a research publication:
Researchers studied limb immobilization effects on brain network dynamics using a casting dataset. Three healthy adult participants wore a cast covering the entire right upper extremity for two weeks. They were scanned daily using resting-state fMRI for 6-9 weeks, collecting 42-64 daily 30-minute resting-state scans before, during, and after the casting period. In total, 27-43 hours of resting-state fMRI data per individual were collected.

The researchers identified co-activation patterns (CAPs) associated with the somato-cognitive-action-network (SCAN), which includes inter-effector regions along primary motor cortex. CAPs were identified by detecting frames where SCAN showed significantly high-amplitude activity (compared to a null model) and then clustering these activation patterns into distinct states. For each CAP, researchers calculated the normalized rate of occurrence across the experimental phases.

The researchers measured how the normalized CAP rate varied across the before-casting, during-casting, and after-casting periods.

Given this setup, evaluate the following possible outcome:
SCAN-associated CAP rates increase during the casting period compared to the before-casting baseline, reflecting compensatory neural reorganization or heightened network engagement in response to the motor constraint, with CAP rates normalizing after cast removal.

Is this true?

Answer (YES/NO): NO